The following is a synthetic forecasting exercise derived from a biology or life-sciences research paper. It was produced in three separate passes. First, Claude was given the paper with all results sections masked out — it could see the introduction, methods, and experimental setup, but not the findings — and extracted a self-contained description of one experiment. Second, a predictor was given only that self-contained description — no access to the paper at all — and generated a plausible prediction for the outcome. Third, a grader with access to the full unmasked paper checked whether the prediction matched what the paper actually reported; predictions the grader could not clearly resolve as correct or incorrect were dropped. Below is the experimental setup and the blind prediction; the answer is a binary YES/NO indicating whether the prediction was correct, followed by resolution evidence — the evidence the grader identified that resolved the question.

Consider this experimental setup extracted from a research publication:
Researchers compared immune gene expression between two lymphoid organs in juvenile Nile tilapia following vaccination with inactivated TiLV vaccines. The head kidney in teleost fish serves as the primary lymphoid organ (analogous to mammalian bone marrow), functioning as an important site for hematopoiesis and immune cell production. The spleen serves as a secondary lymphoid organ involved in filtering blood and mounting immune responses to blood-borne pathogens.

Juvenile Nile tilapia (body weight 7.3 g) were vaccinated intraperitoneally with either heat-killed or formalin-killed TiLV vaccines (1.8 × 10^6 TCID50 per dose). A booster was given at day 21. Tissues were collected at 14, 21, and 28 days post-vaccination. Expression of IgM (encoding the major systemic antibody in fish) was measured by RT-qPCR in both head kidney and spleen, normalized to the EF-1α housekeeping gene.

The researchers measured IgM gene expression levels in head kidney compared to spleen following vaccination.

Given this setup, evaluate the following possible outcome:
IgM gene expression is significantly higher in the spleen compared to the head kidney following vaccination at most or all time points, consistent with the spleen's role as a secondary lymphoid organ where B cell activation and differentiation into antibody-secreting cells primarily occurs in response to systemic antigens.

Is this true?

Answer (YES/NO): NO